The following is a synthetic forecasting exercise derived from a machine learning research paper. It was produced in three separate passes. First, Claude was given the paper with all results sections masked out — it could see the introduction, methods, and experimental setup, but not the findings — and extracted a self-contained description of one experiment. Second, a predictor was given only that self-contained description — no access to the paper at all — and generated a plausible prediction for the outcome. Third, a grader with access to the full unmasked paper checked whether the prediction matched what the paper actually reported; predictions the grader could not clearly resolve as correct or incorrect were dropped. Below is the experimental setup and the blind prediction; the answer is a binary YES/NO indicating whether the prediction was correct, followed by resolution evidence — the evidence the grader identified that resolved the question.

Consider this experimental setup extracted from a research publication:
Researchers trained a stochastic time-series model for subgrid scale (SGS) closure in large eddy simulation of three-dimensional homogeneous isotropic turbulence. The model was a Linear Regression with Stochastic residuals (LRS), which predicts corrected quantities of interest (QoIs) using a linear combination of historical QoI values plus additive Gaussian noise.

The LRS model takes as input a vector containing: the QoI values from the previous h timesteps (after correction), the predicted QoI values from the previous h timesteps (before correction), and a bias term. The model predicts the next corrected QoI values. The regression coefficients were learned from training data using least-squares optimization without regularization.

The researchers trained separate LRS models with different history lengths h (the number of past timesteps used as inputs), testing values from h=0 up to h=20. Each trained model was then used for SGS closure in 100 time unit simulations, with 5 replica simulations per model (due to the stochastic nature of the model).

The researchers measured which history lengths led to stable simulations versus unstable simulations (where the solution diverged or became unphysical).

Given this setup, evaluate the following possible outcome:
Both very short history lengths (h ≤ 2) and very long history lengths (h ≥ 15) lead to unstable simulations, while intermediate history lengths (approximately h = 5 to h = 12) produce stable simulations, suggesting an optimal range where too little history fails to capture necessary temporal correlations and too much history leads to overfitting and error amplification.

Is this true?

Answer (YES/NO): NO